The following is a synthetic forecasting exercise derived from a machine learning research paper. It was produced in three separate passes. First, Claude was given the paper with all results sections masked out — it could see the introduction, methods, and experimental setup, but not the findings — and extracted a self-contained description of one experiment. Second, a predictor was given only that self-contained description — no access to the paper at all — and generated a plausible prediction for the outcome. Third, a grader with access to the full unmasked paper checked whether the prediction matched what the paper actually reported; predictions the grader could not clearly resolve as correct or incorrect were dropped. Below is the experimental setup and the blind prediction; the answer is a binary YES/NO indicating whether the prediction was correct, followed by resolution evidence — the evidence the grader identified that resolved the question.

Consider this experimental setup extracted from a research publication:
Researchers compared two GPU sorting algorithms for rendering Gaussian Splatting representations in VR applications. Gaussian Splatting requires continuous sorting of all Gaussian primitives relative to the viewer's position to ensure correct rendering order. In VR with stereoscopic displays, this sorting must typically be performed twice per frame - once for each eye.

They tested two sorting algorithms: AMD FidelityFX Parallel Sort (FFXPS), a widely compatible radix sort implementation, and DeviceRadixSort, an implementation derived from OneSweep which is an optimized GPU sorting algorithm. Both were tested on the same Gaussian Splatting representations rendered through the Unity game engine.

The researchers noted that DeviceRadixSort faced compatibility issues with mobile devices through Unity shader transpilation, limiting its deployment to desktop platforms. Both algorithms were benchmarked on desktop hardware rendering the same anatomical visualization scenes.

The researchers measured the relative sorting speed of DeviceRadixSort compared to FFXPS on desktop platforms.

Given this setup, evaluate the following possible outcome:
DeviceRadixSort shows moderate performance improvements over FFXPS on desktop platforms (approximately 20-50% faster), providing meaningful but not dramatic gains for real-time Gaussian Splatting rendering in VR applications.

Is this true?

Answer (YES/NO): NO